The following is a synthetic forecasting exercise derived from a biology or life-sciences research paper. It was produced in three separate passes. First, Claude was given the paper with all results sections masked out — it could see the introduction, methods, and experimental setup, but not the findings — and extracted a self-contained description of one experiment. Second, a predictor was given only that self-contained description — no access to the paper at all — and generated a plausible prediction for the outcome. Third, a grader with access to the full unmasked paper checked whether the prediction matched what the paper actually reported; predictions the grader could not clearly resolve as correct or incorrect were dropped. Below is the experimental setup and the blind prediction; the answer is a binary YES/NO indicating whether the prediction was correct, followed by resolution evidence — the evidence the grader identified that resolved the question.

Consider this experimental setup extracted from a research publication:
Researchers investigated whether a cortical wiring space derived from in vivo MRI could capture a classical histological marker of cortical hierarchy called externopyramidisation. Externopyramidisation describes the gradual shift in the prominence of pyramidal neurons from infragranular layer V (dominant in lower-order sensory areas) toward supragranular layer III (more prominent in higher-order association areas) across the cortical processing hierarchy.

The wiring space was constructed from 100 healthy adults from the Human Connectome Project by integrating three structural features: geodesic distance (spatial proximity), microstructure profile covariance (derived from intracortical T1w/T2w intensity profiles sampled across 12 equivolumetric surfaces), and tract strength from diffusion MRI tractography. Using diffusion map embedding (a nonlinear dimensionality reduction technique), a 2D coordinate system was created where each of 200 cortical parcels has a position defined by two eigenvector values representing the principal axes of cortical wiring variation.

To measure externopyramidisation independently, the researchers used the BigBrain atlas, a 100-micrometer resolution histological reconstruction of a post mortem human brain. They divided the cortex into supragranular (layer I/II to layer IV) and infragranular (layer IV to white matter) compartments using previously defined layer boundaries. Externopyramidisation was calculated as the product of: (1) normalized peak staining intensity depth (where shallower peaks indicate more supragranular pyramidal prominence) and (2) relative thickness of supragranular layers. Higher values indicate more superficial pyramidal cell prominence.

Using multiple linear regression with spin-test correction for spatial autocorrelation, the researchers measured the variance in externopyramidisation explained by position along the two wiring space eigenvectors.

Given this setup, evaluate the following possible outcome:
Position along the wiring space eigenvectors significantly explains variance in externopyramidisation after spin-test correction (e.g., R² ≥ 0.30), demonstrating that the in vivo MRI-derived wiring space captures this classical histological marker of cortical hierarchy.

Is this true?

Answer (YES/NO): YES